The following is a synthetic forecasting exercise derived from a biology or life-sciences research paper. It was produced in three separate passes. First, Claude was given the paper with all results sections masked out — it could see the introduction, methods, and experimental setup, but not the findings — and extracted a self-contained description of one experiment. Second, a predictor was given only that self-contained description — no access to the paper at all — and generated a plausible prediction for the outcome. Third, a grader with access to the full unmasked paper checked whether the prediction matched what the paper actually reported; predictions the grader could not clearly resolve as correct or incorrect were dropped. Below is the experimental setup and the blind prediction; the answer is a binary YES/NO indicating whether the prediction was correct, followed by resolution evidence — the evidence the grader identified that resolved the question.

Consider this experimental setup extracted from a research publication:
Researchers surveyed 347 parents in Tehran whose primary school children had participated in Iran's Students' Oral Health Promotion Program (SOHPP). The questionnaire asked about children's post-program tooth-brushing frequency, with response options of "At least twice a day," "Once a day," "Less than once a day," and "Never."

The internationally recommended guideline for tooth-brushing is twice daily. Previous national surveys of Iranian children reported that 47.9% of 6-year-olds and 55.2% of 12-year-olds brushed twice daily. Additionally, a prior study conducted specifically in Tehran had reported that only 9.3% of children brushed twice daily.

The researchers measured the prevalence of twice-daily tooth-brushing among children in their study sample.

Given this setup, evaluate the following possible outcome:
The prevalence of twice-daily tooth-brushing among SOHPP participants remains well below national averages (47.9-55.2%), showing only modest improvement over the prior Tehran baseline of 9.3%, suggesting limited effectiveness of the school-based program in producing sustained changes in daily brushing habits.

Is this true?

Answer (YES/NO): NO